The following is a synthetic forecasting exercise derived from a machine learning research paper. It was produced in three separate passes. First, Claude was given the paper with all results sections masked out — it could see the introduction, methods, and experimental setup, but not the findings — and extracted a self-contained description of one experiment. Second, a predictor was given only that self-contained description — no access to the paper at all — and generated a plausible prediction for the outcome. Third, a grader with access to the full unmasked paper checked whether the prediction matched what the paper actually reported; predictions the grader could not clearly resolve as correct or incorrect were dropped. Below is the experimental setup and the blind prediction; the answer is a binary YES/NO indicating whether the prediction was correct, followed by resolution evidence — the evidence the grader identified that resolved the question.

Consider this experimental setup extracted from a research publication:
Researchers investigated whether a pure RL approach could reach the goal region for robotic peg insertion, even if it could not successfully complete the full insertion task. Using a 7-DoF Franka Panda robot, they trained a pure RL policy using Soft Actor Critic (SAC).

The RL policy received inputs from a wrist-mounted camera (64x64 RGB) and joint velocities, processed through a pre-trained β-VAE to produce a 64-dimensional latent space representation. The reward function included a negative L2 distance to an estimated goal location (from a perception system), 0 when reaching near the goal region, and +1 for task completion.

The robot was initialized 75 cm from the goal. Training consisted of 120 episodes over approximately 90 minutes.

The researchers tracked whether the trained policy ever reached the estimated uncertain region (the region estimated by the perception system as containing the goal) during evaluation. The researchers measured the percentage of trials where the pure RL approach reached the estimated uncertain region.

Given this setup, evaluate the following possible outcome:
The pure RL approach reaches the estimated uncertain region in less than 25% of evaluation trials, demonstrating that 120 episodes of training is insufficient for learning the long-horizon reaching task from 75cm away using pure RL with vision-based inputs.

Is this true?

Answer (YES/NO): YES